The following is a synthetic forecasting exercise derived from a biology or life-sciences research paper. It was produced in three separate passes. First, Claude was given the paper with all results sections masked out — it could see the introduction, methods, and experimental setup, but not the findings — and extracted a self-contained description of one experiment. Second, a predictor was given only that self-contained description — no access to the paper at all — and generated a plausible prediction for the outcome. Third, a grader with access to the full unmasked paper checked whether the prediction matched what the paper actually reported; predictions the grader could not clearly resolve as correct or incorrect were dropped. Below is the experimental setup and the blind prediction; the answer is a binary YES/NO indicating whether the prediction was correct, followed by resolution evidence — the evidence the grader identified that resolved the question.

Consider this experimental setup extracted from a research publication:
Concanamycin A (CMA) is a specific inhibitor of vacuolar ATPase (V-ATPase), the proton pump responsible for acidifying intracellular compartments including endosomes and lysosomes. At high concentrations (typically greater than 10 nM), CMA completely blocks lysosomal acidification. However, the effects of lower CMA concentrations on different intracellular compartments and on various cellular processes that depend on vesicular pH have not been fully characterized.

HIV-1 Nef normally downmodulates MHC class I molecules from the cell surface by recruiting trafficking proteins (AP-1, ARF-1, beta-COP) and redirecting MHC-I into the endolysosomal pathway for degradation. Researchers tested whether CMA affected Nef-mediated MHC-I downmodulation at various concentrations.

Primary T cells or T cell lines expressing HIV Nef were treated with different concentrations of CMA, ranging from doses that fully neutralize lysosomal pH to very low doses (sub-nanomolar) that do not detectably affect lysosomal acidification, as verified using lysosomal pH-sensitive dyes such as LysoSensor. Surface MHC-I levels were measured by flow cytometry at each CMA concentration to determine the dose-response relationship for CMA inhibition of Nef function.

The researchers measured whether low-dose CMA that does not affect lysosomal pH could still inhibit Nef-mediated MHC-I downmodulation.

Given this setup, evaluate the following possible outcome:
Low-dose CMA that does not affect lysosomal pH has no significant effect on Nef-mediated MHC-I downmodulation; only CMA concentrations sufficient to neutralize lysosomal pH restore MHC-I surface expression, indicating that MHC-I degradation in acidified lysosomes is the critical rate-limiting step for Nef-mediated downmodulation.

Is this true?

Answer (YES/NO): NO